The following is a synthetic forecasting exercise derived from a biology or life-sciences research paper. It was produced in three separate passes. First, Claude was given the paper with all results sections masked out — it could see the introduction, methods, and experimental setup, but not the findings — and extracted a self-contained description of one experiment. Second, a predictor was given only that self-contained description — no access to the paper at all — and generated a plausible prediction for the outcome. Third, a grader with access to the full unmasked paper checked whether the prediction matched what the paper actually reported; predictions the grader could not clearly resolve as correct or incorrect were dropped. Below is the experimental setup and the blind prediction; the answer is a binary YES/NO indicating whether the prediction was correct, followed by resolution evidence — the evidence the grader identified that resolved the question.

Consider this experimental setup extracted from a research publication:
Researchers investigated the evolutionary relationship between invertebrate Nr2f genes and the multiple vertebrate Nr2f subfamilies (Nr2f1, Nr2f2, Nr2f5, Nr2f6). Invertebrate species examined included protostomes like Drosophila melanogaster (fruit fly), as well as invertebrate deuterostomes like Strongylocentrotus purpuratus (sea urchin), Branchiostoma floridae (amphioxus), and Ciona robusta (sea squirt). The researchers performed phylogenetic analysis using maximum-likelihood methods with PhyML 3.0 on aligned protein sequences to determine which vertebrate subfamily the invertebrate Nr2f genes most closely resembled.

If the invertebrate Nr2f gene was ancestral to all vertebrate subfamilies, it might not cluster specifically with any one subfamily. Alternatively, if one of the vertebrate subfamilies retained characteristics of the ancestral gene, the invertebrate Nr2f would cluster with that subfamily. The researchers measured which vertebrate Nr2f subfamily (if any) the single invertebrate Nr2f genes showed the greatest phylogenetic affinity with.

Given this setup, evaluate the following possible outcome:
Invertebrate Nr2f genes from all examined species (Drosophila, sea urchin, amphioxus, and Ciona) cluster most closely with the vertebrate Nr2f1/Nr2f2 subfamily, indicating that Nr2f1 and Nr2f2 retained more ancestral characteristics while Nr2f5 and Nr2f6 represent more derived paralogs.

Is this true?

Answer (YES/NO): YES